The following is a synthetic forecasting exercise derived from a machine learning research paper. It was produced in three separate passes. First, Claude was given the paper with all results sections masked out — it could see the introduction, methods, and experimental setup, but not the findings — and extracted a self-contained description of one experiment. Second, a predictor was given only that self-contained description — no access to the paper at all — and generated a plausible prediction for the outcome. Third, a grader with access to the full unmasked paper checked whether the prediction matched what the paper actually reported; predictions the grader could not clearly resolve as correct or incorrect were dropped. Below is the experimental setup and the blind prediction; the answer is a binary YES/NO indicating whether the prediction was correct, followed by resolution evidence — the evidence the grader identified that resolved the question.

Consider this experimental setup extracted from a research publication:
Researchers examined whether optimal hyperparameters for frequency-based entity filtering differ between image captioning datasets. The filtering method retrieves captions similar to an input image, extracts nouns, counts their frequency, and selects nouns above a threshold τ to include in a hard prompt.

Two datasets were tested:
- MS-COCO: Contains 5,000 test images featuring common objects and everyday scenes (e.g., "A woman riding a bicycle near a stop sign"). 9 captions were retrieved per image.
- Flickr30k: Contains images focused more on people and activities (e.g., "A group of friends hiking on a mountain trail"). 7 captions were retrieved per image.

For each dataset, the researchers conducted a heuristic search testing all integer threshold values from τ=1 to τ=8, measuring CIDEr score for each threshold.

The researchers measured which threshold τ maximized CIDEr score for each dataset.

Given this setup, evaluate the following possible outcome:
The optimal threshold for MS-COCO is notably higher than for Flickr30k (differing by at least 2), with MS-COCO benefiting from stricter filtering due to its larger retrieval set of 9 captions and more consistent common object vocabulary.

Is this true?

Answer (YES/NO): YES